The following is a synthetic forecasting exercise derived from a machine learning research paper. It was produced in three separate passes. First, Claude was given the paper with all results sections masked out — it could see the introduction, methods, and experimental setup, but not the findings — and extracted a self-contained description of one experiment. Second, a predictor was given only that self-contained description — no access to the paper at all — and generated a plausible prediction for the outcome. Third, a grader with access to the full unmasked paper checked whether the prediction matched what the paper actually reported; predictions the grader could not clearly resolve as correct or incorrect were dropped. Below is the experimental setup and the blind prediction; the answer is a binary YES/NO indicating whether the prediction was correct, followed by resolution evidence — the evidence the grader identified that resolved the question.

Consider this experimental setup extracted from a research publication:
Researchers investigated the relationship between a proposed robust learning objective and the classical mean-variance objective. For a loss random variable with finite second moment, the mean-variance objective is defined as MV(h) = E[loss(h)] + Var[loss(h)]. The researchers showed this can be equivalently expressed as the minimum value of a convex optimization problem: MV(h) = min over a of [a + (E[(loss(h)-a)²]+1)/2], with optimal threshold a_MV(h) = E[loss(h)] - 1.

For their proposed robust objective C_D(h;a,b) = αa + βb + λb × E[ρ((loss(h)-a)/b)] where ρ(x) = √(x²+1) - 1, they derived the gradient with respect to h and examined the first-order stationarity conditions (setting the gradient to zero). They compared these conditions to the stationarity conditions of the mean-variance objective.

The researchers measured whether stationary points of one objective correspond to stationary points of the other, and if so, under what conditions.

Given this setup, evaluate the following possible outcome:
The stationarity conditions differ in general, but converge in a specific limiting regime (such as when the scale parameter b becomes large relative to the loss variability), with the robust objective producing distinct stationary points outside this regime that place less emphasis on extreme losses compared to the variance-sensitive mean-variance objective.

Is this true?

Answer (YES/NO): NO